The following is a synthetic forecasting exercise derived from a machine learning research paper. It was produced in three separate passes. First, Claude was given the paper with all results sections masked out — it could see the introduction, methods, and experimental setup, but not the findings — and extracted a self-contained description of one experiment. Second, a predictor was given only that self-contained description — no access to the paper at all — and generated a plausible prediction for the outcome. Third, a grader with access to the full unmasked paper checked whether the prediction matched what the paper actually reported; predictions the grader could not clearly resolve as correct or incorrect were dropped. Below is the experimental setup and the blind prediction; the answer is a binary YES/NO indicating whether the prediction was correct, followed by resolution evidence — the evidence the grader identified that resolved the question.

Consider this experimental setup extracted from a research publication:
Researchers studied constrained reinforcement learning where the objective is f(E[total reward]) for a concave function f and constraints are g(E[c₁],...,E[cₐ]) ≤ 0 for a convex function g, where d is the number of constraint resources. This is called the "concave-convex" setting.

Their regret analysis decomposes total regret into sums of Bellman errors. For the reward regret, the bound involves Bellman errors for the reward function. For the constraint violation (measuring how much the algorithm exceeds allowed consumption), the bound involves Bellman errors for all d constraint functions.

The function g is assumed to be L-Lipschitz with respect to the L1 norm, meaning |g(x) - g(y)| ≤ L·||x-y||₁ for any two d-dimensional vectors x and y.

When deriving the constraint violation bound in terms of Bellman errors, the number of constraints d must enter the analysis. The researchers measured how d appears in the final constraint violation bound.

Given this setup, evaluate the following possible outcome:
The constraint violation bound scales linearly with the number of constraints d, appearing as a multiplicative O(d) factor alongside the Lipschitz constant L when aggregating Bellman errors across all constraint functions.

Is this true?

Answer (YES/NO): YES